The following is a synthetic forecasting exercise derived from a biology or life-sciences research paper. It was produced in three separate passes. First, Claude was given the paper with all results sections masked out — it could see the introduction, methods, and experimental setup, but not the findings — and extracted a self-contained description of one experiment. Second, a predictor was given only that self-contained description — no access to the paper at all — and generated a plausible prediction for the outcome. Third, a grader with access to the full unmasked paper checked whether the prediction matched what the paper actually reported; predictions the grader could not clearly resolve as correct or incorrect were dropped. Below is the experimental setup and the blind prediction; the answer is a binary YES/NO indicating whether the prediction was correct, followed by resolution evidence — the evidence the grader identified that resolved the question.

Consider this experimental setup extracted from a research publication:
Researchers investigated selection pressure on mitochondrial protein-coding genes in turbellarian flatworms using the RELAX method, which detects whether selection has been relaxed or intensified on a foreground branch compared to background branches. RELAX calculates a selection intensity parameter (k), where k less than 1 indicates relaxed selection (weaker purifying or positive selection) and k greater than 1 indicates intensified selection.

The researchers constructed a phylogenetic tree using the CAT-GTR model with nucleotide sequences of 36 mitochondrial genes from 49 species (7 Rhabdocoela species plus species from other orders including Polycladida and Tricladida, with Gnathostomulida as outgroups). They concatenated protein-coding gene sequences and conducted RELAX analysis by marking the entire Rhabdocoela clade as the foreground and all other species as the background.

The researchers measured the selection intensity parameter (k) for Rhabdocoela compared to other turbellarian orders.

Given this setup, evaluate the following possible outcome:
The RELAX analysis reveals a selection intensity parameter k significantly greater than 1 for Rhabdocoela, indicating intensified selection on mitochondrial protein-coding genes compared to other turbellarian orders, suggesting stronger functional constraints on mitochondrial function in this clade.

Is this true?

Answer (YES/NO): NO